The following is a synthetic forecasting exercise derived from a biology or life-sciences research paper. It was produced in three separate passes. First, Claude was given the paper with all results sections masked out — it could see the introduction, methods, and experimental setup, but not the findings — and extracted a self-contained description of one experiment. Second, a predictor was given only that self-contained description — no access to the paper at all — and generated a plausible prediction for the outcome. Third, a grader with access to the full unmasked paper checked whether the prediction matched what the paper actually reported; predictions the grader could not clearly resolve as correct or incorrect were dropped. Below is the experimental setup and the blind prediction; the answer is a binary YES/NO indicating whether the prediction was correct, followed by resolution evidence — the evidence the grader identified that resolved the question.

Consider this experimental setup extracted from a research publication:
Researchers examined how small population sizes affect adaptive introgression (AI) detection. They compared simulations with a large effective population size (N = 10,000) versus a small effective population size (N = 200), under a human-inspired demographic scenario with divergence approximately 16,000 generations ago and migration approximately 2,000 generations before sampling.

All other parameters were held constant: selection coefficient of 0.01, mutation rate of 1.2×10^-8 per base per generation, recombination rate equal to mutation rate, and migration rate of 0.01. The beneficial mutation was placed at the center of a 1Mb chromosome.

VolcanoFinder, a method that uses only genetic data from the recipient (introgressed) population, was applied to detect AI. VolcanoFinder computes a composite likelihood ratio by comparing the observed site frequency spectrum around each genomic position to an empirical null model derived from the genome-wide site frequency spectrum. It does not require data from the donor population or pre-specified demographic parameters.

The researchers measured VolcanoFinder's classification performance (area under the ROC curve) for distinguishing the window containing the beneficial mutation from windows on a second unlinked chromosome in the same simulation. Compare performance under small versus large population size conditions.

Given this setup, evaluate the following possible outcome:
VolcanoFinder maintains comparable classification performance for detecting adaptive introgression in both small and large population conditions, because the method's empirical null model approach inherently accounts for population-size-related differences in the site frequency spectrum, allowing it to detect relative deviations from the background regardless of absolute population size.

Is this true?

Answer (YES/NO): NO